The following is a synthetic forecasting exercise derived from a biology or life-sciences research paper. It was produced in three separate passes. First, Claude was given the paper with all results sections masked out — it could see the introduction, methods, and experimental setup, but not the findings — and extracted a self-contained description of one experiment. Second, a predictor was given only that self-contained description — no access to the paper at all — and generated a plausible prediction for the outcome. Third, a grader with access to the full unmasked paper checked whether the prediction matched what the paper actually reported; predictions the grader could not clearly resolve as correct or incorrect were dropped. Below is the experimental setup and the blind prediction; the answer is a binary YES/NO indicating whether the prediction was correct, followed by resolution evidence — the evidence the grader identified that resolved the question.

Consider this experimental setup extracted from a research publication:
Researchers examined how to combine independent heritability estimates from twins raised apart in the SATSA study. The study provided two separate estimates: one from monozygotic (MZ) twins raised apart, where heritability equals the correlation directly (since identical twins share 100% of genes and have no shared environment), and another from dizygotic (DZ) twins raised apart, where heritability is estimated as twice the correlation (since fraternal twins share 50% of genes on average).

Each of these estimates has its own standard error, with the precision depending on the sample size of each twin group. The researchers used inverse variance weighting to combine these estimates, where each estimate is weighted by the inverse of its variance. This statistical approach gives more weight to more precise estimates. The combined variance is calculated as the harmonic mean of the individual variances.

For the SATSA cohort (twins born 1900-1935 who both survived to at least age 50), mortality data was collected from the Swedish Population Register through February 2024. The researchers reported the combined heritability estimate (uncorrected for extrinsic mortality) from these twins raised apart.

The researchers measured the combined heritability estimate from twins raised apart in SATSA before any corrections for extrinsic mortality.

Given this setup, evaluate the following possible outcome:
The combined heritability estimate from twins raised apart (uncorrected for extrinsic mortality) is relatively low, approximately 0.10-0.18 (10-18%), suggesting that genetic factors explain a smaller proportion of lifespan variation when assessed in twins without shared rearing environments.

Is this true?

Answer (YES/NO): NO